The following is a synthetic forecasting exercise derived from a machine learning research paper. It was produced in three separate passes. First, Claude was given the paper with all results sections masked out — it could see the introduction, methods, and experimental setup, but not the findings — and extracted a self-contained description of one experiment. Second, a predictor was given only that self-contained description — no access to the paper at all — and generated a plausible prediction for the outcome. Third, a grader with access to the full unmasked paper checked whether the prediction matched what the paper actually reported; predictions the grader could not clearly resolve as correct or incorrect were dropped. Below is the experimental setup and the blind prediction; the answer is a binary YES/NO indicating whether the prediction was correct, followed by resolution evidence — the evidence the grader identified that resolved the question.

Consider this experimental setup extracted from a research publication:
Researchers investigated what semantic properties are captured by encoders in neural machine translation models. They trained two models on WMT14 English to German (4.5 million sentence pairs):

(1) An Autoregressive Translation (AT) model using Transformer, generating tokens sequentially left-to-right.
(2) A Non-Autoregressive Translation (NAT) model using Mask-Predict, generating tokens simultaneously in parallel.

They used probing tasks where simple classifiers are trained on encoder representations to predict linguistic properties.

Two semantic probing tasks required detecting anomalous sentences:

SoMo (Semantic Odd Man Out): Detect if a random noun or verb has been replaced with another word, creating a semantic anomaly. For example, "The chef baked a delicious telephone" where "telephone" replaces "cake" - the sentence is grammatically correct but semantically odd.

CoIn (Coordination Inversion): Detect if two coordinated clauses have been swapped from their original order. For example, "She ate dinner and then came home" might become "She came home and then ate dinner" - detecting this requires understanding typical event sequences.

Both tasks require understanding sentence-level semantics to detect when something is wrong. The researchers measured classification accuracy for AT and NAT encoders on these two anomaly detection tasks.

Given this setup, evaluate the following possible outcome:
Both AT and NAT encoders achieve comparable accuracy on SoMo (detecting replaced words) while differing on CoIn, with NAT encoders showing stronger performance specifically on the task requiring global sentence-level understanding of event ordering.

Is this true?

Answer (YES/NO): NO